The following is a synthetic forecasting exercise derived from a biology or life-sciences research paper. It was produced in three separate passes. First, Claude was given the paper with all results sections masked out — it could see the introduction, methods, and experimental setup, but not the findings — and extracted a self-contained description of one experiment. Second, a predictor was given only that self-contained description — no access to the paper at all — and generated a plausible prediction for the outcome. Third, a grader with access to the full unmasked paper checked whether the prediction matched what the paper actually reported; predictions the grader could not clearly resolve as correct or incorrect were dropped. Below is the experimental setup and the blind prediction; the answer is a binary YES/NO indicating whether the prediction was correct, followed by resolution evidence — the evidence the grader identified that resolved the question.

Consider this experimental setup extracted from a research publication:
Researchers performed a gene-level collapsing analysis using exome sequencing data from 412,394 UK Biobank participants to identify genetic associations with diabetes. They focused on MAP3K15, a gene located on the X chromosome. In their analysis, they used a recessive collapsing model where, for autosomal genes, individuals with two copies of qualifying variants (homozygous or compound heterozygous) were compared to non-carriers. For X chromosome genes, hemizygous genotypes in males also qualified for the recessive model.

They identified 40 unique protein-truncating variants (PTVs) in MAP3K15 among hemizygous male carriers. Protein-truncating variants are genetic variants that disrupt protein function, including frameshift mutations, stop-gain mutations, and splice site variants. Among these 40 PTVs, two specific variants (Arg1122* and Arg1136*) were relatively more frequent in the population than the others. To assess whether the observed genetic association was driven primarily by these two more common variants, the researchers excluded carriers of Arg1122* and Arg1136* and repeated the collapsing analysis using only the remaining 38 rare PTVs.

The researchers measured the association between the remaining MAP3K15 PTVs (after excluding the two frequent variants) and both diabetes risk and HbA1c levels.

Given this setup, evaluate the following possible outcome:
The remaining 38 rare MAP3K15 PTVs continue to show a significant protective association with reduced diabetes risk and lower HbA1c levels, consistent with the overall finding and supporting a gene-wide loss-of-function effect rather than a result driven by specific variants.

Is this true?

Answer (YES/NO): NO